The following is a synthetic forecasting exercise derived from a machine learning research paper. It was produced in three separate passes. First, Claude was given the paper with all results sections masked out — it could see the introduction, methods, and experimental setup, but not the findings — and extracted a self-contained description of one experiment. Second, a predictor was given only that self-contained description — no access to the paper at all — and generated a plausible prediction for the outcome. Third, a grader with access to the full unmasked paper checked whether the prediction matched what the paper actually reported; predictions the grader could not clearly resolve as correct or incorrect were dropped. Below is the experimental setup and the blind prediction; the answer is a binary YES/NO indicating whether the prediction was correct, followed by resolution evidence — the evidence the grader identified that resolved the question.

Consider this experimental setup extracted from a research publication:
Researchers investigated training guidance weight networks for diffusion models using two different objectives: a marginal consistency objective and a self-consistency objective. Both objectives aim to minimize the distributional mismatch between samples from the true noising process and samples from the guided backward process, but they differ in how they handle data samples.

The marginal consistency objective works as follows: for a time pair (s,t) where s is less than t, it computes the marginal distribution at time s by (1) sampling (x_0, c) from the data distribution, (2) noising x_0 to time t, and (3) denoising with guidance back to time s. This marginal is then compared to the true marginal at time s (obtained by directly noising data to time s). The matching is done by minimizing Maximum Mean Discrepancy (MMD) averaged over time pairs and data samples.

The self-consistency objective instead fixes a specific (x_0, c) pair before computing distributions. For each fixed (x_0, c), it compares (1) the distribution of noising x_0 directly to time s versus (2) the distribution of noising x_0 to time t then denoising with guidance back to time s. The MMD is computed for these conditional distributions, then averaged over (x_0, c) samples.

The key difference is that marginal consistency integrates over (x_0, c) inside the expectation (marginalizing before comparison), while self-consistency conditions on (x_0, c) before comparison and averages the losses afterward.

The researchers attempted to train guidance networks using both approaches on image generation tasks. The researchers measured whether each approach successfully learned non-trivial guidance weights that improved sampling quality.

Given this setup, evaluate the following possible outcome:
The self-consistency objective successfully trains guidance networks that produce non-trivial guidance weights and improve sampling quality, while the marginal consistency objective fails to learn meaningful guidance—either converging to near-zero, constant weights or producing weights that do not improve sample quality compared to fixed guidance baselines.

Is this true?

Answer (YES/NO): YES